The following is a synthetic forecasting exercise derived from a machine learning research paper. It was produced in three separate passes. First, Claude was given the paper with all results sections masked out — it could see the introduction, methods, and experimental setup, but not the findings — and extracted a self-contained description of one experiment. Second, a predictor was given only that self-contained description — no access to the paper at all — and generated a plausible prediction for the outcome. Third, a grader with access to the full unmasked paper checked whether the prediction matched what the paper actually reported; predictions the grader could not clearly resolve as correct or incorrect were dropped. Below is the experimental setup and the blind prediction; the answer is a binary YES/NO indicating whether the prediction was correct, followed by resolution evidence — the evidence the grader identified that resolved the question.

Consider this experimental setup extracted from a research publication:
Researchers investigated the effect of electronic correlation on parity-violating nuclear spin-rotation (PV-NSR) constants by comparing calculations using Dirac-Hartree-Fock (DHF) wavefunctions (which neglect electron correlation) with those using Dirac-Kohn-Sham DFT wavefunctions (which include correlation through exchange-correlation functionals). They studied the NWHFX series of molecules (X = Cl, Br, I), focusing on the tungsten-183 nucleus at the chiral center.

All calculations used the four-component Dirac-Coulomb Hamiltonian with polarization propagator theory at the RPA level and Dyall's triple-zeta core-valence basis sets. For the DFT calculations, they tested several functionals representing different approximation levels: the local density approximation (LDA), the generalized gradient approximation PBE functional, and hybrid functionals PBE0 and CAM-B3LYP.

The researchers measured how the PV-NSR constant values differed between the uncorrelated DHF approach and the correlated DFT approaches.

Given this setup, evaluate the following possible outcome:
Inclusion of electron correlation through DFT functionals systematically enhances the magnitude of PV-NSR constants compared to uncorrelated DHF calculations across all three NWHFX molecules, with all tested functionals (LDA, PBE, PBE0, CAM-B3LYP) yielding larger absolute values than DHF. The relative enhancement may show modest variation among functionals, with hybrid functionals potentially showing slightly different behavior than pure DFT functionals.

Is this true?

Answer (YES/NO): NO